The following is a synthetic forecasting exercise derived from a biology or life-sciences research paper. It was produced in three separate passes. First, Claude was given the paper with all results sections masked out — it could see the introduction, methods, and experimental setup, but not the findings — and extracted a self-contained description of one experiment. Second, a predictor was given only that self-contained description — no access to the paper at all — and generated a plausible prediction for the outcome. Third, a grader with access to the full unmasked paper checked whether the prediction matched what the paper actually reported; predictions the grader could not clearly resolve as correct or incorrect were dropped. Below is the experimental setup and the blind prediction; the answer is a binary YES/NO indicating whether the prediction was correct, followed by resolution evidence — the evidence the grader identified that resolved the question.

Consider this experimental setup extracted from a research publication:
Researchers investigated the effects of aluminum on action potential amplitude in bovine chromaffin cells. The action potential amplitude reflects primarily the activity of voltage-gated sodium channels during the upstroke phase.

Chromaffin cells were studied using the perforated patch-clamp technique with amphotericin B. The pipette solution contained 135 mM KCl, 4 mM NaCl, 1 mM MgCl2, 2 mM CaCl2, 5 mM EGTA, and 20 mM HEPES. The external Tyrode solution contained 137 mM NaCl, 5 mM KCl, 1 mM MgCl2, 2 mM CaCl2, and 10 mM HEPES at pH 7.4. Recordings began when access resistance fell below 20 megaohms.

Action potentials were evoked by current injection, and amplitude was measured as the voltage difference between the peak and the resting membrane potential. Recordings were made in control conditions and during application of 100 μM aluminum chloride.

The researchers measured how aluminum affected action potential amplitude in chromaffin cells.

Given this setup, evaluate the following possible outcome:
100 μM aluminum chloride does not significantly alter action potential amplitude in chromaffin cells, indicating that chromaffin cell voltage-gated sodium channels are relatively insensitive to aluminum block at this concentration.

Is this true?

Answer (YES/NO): YES